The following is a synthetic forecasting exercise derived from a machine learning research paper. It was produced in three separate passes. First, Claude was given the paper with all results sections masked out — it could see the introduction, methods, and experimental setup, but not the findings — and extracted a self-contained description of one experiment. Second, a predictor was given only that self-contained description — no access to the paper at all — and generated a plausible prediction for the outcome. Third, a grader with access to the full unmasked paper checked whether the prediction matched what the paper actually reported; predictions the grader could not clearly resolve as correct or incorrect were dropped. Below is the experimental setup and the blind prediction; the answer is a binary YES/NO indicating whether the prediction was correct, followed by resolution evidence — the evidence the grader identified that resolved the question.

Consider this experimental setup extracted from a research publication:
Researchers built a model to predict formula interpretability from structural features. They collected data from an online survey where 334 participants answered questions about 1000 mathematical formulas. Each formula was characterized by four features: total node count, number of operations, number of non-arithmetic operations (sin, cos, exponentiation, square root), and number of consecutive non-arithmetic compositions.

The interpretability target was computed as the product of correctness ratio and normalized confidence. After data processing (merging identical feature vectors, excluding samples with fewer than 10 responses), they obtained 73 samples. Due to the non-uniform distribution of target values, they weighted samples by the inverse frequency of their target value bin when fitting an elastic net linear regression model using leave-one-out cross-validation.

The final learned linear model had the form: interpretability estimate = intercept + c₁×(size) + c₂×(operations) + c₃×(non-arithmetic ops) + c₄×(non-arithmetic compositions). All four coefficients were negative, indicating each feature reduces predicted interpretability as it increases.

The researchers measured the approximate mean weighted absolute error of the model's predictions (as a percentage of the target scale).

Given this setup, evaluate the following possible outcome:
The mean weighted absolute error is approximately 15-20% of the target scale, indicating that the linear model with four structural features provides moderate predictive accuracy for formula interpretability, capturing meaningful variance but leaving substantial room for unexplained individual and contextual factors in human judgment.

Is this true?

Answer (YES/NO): NO